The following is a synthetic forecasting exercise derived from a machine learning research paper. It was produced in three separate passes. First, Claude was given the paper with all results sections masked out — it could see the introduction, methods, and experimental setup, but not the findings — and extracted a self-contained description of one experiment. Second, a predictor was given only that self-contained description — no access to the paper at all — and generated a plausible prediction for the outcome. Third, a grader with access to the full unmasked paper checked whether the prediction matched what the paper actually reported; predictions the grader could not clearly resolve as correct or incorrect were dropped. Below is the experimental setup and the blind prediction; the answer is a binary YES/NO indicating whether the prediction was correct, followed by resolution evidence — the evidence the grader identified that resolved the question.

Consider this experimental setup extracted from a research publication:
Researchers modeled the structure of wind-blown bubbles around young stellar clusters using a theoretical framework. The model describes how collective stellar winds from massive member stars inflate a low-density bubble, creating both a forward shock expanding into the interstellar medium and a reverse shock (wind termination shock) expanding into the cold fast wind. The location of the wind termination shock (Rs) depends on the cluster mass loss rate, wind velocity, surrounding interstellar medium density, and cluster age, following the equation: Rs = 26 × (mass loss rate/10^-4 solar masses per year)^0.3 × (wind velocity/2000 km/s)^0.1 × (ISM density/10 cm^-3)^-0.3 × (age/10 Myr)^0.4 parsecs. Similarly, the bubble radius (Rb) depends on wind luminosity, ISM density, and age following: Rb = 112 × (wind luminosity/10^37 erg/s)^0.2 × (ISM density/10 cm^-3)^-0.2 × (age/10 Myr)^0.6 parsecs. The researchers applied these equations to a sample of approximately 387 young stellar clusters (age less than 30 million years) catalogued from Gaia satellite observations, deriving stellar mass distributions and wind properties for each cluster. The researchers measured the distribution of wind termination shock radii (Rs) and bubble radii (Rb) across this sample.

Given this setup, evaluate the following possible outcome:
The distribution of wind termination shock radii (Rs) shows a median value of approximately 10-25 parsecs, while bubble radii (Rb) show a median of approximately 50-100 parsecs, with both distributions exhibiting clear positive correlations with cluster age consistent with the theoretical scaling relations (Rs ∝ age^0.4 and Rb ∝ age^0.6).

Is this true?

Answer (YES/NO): NO